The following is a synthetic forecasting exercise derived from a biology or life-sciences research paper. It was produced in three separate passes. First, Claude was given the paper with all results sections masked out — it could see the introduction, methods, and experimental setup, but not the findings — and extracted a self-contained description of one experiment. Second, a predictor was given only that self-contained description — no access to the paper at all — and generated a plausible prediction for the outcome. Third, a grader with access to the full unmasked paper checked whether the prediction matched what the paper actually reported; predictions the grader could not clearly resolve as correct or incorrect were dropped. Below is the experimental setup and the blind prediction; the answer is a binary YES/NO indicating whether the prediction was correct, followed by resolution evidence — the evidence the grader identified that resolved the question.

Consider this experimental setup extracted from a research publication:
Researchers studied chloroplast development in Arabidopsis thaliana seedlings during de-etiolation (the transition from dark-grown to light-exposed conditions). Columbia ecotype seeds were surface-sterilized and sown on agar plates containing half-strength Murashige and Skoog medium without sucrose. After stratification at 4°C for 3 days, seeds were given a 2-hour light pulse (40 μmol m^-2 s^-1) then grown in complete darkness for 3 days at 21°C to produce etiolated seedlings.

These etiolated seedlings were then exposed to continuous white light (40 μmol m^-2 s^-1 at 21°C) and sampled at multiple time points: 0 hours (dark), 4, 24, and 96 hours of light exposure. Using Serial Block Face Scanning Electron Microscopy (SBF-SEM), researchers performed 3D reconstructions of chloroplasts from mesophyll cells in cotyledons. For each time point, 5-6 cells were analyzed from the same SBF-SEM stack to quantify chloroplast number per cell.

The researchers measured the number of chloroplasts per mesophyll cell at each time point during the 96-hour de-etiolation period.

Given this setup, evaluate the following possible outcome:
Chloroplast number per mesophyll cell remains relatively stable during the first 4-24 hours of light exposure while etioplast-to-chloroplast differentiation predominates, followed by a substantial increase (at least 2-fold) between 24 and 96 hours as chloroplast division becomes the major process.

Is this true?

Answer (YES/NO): YES